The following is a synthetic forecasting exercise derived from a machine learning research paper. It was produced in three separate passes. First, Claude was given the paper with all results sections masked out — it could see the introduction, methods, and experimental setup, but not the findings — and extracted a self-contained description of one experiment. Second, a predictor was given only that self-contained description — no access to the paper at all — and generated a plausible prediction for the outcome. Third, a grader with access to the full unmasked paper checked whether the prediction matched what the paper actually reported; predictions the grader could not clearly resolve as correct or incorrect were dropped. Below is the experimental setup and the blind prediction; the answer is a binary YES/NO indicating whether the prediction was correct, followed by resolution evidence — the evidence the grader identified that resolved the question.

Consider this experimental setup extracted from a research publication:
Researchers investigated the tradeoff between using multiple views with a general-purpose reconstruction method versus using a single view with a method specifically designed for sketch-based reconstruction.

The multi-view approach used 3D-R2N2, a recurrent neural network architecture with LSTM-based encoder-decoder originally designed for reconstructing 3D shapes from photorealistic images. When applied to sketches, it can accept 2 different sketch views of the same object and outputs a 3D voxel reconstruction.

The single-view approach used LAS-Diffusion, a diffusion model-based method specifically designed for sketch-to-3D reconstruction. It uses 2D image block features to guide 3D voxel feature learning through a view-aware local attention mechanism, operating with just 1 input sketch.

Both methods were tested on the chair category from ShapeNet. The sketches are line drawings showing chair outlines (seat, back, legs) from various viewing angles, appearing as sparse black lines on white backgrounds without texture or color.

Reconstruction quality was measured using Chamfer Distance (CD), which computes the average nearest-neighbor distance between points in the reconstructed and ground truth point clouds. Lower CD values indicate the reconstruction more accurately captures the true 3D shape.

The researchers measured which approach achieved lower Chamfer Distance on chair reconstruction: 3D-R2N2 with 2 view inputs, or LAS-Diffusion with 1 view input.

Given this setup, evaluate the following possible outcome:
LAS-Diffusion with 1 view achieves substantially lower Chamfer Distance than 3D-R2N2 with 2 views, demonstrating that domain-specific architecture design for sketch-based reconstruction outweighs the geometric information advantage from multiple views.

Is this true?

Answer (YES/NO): NO